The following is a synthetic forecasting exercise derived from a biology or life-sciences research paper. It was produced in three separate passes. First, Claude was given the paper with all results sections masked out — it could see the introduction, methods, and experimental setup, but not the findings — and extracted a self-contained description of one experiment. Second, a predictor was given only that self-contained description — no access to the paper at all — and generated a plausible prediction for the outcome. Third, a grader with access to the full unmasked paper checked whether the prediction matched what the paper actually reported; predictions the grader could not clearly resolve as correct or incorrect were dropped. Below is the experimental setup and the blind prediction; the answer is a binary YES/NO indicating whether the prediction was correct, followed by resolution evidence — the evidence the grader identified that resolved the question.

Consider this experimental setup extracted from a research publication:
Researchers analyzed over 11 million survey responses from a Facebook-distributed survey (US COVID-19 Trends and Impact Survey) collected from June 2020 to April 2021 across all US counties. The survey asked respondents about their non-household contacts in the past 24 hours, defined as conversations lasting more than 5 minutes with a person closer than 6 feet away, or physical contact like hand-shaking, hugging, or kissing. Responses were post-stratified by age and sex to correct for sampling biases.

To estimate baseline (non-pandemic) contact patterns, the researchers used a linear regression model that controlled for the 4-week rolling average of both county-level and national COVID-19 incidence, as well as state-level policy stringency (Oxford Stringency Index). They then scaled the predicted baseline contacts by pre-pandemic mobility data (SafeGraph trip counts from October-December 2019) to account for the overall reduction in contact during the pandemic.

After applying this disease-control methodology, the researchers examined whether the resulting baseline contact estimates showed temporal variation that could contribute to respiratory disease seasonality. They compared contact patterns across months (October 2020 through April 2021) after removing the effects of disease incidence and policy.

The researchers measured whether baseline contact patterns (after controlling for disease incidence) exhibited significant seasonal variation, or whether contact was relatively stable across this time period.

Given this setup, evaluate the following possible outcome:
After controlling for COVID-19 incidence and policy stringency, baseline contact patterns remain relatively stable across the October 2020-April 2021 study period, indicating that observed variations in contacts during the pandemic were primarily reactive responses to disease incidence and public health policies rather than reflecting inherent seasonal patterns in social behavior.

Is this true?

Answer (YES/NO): YES